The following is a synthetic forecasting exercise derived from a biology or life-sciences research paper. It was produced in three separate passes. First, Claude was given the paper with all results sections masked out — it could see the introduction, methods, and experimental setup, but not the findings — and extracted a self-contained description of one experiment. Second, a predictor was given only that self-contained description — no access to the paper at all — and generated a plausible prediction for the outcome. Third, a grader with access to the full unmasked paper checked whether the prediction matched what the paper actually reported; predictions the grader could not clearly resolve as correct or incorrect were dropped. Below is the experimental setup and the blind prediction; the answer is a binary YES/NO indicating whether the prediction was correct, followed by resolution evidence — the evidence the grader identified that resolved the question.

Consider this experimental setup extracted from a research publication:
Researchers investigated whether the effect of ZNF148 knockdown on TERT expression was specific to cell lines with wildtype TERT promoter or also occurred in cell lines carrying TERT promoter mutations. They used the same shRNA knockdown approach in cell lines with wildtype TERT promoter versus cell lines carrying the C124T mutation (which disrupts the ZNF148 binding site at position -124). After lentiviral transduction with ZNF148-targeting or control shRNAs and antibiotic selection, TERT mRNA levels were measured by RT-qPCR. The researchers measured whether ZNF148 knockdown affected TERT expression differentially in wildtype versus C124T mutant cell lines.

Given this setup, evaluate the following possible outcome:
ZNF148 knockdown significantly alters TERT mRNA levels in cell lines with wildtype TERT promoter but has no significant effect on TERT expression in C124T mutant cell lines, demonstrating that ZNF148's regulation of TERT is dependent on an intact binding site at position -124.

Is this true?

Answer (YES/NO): YES